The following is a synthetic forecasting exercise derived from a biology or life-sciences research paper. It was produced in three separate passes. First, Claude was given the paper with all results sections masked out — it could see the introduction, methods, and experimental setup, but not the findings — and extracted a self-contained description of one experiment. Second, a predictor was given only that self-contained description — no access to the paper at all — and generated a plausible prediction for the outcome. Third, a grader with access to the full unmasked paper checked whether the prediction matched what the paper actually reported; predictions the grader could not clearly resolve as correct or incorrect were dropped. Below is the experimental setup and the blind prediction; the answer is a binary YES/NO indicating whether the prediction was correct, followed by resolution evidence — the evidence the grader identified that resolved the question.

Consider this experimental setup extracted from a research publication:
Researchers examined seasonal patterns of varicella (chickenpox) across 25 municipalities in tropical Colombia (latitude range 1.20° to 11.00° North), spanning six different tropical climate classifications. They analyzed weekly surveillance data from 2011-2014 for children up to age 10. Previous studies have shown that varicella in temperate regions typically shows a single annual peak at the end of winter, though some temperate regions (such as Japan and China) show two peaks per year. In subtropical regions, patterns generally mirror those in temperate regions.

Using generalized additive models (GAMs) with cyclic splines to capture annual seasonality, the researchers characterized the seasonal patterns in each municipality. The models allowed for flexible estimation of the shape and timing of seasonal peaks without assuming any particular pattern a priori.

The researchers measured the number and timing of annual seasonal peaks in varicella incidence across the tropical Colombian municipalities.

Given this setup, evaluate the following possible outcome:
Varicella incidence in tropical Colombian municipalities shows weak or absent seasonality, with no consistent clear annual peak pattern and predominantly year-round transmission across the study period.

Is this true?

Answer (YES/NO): NO